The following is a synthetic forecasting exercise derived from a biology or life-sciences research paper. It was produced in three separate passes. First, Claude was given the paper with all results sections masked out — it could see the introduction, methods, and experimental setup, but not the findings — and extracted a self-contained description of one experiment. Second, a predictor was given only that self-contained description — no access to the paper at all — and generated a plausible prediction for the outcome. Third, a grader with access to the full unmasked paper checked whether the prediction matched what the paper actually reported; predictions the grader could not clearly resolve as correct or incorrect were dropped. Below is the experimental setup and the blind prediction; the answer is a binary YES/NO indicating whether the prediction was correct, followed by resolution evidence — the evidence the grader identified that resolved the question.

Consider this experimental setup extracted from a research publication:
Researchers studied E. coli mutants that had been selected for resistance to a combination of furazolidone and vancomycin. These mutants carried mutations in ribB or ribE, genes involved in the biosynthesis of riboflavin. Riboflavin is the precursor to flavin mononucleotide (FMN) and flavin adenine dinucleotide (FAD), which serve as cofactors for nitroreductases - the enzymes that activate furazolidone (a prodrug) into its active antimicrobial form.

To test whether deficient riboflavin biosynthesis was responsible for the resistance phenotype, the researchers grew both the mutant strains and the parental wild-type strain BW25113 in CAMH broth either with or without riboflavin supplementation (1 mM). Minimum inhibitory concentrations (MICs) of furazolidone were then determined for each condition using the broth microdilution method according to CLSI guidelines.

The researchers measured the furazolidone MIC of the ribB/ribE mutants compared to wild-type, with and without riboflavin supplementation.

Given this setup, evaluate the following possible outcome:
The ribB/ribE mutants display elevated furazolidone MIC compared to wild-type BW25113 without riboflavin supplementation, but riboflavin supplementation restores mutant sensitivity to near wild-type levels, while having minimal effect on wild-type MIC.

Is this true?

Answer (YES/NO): NO